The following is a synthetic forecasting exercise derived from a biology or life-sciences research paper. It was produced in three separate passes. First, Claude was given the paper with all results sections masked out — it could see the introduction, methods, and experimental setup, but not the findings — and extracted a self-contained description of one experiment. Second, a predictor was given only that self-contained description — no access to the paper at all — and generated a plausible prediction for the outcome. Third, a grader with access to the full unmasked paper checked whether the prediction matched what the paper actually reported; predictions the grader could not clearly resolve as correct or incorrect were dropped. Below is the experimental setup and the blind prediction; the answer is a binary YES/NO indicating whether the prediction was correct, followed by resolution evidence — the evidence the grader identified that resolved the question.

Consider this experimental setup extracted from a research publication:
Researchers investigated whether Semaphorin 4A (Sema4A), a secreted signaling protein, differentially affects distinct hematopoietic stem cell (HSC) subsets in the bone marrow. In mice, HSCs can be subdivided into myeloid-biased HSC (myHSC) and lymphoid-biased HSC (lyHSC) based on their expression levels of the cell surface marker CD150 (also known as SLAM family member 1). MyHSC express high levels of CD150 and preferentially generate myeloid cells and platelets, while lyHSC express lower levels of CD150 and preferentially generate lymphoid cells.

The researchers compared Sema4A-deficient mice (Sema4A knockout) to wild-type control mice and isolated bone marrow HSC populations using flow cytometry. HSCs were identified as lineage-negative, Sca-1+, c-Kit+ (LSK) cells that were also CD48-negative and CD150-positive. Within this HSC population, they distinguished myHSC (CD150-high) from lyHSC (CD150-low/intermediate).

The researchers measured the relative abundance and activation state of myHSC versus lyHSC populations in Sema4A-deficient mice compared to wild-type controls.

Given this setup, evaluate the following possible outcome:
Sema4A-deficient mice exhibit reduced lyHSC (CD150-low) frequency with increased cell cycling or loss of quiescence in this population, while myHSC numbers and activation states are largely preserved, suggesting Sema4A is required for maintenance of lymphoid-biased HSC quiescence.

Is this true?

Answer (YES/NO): NO